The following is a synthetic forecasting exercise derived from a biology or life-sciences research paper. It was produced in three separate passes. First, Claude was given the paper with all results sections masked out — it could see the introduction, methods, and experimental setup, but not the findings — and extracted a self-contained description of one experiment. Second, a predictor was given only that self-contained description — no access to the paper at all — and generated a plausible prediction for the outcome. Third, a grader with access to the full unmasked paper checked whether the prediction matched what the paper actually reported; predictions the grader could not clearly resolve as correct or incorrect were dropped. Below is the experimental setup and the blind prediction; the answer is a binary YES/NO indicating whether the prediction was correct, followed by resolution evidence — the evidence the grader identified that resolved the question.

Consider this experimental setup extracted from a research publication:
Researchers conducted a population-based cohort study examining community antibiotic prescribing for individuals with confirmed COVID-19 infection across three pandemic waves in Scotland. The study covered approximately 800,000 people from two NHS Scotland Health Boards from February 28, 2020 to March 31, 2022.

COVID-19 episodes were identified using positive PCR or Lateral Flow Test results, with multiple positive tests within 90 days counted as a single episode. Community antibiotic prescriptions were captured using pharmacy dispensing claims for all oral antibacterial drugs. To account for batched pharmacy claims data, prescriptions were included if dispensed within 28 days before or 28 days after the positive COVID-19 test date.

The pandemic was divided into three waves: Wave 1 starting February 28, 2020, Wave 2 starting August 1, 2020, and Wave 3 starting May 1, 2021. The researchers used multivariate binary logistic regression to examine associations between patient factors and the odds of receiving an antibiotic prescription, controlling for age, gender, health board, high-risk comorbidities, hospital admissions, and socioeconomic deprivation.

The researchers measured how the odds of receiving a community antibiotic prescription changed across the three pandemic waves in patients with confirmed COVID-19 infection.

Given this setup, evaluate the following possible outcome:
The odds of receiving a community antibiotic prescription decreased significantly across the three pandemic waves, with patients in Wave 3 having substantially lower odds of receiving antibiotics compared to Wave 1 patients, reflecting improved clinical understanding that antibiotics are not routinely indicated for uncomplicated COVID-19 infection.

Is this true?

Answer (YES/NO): YES